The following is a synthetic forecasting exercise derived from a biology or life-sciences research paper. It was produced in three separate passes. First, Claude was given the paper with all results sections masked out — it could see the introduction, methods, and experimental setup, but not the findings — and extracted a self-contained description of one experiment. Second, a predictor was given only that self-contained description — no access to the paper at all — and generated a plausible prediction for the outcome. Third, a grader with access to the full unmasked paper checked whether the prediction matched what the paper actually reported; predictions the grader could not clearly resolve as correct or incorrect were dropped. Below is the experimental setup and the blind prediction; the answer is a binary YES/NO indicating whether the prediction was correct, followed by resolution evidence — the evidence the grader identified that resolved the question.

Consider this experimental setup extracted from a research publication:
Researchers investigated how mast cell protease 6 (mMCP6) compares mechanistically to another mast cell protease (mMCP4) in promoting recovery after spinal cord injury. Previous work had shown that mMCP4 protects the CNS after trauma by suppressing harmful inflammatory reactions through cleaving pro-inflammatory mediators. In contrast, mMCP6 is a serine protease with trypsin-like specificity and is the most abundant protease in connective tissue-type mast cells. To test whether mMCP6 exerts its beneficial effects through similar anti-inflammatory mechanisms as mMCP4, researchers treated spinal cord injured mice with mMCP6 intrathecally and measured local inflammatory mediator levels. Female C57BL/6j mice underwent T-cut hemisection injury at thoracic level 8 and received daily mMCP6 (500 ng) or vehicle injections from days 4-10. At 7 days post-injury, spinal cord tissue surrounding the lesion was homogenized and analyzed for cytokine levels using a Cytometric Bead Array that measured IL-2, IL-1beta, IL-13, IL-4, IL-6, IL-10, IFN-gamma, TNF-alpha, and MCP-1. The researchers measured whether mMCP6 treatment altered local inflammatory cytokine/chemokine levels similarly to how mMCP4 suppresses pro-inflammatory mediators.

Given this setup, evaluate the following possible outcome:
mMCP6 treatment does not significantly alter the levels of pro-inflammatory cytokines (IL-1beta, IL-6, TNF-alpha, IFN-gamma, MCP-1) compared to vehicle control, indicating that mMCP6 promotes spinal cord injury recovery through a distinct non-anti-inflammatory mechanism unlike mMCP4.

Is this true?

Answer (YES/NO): YES